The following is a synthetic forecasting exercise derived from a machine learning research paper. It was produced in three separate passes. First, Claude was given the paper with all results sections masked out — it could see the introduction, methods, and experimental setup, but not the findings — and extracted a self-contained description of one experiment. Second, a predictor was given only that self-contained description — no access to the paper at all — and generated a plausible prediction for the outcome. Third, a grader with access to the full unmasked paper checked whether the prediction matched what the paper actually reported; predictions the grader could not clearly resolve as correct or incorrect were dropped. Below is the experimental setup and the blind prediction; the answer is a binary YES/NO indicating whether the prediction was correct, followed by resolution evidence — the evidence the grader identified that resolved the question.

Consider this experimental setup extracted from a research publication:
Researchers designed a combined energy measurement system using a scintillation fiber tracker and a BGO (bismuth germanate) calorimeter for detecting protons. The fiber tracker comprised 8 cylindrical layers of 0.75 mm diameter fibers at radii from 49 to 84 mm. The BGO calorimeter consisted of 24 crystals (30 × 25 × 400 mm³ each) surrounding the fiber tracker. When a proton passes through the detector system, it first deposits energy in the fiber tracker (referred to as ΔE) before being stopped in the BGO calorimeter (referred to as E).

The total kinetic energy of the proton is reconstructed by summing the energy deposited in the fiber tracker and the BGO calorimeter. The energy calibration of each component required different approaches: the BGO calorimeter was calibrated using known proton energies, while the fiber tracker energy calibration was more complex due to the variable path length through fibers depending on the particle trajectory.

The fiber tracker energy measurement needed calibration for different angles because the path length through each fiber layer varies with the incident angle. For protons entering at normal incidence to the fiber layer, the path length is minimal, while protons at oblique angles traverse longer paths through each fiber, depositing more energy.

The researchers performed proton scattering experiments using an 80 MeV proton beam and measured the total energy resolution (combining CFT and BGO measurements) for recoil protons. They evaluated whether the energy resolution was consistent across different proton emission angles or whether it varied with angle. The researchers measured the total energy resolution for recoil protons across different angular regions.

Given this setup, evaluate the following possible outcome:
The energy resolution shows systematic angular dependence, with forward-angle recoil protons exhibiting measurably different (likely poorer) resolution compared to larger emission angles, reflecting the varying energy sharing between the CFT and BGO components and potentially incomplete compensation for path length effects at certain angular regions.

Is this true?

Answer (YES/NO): NO